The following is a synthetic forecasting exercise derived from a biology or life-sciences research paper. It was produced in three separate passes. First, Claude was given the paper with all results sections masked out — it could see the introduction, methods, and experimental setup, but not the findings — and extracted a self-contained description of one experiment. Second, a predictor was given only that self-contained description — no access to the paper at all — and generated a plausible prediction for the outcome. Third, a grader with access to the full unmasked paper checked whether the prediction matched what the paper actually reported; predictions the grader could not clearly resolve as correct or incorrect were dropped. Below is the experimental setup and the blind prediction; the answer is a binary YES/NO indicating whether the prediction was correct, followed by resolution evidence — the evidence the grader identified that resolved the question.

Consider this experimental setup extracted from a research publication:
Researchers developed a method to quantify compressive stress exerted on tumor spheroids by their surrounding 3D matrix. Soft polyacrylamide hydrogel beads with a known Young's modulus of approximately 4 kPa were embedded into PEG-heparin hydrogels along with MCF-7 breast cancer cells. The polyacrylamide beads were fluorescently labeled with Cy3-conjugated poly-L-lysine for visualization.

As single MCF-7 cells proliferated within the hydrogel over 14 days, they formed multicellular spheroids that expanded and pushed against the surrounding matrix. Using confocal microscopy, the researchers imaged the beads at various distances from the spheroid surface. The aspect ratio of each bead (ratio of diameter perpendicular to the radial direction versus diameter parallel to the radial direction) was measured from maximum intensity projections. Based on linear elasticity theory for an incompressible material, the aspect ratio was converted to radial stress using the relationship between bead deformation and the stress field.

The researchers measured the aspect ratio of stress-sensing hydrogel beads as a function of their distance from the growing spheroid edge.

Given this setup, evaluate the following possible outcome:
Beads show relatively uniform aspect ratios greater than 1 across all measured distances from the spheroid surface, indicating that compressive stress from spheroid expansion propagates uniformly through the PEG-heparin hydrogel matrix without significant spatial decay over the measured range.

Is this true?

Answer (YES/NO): NO